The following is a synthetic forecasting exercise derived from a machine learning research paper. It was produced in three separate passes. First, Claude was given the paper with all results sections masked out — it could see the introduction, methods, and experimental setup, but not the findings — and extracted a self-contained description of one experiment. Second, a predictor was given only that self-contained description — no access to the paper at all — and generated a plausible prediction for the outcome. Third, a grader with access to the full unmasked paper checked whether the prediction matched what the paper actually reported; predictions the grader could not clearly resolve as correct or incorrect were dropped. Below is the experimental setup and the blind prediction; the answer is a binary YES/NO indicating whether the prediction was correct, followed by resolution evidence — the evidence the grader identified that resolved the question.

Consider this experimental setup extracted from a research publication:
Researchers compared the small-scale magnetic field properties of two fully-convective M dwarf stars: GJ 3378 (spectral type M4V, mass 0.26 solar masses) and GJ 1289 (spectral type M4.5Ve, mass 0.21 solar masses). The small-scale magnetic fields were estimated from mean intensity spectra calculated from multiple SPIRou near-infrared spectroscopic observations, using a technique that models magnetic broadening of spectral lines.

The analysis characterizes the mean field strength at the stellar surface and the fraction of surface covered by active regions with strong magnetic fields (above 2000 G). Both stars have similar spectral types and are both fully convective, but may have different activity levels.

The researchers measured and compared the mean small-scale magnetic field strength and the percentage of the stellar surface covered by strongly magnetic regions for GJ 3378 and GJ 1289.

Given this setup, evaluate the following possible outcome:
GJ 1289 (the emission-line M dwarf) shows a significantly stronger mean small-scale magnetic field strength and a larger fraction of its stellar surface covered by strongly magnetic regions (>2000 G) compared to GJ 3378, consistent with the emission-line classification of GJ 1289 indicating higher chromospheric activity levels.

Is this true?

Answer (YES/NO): YES